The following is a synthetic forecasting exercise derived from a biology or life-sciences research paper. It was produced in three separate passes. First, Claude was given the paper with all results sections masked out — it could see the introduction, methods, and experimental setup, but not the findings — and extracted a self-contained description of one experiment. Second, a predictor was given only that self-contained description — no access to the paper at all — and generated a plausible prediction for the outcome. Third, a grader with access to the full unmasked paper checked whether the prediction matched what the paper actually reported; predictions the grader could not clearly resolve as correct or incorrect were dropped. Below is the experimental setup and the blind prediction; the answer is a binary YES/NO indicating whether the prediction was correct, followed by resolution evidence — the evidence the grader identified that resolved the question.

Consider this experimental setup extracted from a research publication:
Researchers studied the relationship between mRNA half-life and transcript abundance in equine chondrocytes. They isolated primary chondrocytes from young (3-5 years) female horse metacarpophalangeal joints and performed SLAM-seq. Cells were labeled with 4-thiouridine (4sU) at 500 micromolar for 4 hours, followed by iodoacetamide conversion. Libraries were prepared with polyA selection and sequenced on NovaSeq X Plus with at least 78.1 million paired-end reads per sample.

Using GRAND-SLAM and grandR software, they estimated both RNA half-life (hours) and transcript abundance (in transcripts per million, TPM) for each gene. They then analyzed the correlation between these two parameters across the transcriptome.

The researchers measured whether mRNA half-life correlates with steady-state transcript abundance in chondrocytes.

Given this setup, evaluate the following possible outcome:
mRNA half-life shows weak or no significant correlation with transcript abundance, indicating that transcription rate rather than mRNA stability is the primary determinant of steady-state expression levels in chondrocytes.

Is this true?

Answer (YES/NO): YES